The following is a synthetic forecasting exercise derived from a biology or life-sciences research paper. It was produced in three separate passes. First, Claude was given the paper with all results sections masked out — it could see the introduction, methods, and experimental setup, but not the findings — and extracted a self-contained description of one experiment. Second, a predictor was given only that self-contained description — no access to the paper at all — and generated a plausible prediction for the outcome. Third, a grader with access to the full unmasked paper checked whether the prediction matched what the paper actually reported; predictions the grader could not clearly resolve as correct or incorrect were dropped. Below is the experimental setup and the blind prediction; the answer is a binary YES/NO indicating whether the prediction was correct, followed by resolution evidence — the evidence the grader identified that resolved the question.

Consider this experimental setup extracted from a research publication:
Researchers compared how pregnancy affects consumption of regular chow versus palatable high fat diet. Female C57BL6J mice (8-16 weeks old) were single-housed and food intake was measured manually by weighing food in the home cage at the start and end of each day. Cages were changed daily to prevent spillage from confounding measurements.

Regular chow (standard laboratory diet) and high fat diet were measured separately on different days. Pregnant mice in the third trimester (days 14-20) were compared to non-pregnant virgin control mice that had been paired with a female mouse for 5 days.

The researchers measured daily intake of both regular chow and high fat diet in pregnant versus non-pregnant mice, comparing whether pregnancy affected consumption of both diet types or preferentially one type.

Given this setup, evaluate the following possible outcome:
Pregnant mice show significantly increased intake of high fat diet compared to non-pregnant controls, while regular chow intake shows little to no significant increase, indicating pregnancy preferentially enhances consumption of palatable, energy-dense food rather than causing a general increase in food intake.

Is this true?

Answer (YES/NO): NO